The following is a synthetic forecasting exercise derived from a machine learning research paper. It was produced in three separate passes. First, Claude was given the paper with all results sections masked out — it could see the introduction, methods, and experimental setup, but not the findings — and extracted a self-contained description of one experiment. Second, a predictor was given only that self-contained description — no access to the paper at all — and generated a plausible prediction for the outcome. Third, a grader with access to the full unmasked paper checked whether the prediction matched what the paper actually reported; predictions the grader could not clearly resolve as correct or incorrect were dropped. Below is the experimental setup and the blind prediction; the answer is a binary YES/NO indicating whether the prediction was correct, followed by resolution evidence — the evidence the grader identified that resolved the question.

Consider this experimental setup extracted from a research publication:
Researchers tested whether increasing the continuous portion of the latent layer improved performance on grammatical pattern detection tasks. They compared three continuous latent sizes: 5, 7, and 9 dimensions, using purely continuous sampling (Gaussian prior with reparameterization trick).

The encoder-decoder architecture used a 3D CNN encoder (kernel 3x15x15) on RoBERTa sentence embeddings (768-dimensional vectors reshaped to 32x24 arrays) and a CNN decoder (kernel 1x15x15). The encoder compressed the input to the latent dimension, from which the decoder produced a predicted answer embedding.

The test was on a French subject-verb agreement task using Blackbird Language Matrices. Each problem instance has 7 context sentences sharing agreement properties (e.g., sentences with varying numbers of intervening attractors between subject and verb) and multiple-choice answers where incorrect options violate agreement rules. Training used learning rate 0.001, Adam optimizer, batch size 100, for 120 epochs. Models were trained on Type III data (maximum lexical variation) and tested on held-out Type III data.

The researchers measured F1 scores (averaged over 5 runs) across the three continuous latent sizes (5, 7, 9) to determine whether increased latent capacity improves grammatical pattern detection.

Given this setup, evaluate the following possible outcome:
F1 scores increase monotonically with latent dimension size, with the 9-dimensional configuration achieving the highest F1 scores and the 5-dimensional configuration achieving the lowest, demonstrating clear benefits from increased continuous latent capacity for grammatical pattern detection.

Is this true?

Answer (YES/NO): NO